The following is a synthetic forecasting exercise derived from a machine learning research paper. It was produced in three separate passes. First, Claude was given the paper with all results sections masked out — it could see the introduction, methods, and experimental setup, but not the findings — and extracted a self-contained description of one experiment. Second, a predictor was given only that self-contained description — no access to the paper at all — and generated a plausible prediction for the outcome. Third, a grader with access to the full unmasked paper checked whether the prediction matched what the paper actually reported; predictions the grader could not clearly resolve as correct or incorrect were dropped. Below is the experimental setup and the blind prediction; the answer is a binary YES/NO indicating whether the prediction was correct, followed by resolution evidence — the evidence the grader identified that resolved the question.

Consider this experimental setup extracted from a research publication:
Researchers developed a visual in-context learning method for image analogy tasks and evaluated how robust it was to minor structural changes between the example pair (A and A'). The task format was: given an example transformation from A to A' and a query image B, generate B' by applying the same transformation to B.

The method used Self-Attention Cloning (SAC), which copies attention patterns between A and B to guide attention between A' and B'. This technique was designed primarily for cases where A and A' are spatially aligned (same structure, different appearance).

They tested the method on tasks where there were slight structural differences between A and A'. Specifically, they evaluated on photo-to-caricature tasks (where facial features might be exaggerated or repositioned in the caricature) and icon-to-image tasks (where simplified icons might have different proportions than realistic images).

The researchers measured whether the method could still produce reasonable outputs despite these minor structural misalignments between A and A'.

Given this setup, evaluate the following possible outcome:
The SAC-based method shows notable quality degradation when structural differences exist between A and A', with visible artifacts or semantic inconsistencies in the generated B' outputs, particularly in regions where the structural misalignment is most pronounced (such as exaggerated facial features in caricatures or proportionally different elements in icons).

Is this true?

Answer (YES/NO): NO